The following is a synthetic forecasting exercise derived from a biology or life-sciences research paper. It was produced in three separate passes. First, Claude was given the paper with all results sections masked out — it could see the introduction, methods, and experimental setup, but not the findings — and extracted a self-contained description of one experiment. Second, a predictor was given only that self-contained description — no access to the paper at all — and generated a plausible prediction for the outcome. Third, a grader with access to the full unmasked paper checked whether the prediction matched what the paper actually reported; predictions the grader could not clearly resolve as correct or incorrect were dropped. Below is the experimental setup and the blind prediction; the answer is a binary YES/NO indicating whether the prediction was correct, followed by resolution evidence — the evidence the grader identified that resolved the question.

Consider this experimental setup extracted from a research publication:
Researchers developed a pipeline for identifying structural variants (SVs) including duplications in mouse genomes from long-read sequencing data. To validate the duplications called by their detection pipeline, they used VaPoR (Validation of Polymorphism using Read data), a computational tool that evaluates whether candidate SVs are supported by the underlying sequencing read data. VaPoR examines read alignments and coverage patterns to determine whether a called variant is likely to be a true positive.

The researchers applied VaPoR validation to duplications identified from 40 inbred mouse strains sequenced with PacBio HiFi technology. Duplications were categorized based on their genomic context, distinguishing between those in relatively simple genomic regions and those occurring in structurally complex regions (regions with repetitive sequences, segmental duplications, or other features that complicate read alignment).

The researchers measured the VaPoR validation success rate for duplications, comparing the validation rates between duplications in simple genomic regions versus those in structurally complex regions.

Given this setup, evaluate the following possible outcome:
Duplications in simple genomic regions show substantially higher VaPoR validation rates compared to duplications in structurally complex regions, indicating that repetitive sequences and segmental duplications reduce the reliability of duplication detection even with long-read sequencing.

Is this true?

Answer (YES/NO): YES